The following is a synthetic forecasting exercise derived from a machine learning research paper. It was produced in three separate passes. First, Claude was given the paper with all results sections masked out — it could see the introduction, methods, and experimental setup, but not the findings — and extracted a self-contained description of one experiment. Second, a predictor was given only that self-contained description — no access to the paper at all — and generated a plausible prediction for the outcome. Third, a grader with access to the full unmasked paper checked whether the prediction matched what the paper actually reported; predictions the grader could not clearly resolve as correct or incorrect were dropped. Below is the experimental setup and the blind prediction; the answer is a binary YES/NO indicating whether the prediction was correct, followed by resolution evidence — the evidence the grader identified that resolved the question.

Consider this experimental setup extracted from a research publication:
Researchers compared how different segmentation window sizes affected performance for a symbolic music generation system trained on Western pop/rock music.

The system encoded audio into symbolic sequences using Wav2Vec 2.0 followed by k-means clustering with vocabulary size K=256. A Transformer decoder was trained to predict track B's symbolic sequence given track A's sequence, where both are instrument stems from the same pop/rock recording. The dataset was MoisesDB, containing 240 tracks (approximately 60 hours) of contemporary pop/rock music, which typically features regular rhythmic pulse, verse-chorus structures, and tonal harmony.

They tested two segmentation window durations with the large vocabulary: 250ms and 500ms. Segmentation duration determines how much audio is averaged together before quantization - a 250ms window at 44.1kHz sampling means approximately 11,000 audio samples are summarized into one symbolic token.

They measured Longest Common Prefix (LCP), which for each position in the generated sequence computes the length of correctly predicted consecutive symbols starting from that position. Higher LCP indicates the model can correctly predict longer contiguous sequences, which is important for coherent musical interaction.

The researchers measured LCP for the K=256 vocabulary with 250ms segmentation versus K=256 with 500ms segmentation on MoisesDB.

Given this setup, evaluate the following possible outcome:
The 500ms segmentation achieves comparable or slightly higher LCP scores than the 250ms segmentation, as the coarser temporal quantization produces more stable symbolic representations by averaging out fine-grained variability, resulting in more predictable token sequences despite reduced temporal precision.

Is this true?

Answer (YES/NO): NO